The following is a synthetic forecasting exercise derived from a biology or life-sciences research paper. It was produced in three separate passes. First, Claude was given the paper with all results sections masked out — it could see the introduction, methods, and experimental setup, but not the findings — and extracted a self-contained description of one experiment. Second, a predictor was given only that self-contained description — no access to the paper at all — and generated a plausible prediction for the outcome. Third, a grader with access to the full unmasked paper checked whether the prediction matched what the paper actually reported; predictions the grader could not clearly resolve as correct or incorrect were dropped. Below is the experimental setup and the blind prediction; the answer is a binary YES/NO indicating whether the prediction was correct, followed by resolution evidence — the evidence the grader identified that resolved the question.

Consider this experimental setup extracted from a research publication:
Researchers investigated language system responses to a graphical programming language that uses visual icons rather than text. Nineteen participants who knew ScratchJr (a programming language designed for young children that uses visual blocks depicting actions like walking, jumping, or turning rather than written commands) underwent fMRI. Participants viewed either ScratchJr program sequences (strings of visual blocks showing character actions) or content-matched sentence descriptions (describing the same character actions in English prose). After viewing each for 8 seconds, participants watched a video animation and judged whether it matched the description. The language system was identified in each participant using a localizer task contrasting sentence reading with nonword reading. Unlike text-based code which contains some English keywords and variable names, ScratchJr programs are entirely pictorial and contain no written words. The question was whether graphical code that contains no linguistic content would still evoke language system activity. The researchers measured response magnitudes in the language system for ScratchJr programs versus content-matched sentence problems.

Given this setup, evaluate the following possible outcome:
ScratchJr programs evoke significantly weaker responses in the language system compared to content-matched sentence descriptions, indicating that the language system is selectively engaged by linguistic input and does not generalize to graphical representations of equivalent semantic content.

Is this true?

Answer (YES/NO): YES